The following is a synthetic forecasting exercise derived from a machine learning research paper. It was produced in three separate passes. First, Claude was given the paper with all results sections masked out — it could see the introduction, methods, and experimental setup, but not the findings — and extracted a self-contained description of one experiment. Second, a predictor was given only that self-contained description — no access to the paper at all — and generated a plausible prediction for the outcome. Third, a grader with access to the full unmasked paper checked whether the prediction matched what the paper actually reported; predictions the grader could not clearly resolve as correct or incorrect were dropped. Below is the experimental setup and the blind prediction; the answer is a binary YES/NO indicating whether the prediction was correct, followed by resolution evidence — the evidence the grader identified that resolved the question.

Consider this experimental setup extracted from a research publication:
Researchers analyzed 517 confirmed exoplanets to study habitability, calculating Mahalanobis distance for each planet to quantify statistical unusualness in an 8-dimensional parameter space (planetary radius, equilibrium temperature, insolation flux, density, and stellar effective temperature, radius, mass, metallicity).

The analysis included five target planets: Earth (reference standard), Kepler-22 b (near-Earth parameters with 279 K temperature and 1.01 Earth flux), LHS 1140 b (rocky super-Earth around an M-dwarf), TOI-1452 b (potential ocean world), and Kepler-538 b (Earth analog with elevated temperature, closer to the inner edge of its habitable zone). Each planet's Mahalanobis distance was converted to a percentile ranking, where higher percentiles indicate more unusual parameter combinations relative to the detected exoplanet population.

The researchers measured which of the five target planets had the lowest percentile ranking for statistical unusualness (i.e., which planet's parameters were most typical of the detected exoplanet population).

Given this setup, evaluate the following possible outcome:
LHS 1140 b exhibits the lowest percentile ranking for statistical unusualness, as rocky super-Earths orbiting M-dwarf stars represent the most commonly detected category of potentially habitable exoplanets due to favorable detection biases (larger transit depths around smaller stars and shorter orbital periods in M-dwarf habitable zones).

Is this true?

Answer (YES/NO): NO